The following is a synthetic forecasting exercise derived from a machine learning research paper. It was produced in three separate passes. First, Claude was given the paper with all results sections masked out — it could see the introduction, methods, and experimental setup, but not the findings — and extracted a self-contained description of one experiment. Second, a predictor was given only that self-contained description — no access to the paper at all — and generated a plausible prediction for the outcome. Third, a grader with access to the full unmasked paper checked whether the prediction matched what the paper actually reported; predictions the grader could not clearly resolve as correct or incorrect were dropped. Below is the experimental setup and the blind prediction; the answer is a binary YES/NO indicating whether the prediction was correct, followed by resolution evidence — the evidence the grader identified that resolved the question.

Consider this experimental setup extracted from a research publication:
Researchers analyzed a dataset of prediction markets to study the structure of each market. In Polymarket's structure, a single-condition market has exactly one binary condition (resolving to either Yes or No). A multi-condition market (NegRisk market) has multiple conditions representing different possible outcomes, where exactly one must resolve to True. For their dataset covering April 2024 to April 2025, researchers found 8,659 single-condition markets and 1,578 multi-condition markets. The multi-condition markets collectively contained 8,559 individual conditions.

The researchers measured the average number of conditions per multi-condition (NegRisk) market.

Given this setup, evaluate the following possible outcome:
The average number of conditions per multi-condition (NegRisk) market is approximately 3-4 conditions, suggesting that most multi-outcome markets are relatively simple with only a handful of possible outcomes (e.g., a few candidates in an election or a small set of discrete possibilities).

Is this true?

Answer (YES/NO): NO